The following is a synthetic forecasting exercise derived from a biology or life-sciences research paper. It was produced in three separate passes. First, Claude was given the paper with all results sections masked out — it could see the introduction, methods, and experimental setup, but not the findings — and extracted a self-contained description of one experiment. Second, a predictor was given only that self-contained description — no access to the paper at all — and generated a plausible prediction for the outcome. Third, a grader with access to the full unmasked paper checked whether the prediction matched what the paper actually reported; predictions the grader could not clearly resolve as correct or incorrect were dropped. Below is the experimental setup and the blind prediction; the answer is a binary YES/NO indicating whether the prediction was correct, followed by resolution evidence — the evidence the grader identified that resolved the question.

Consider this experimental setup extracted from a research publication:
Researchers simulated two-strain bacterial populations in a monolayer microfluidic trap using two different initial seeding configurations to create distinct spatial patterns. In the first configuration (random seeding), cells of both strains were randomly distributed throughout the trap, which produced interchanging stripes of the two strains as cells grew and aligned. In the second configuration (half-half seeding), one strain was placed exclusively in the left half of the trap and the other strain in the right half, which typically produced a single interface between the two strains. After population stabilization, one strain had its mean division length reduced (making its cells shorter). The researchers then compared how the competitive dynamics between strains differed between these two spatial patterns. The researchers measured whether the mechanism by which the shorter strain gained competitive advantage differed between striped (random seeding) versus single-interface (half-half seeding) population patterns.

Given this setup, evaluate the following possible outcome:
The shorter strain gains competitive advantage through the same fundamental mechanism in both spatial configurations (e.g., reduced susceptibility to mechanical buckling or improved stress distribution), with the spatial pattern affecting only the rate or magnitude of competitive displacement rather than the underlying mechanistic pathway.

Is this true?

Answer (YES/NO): NO